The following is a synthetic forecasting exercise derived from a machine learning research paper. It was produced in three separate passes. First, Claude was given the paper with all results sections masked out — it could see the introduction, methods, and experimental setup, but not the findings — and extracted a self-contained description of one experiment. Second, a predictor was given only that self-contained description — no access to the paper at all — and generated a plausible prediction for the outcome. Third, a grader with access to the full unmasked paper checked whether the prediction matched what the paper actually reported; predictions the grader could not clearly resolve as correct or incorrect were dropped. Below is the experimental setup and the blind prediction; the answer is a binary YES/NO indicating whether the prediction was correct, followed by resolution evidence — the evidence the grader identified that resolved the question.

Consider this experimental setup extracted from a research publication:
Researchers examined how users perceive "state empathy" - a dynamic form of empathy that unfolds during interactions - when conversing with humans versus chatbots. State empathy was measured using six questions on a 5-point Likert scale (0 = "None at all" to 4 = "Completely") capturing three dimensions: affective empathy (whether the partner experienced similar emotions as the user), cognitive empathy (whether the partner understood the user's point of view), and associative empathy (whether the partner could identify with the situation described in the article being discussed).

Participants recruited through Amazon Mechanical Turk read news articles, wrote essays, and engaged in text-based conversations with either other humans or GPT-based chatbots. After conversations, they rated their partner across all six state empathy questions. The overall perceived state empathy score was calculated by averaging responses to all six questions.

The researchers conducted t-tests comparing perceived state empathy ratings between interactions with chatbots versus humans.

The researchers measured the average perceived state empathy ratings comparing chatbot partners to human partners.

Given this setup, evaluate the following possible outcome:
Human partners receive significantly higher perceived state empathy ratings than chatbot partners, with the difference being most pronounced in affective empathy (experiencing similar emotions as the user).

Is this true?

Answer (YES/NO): YES